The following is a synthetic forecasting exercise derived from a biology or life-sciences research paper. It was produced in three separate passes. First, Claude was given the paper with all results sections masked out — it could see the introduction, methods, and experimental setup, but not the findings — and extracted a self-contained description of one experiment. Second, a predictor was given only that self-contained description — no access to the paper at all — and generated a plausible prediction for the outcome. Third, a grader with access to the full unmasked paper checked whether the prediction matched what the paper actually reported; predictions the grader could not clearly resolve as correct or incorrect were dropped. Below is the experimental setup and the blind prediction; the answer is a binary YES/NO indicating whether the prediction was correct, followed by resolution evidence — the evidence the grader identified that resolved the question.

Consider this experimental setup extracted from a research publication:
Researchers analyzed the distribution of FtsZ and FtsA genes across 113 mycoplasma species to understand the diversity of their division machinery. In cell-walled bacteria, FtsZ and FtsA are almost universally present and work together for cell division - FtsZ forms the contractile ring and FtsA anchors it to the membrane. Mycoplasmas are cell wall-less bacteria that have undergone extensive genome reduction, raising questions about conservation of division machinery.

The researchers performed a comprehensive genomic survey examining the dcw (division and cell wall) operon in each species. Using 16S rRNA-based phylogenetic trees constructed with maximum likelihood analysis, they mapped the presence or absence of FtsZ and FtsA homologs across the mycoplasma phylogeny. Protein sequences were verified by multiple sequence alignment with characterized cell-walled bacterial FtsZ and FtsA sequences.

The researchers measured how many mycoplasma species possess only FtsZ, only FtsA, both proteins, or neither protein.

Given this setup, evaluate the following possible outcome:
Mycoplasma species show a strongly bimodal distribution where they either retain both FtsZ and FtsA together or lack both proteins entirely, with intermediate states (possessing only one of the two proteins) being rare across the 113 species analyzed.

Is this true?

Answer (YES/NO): NO